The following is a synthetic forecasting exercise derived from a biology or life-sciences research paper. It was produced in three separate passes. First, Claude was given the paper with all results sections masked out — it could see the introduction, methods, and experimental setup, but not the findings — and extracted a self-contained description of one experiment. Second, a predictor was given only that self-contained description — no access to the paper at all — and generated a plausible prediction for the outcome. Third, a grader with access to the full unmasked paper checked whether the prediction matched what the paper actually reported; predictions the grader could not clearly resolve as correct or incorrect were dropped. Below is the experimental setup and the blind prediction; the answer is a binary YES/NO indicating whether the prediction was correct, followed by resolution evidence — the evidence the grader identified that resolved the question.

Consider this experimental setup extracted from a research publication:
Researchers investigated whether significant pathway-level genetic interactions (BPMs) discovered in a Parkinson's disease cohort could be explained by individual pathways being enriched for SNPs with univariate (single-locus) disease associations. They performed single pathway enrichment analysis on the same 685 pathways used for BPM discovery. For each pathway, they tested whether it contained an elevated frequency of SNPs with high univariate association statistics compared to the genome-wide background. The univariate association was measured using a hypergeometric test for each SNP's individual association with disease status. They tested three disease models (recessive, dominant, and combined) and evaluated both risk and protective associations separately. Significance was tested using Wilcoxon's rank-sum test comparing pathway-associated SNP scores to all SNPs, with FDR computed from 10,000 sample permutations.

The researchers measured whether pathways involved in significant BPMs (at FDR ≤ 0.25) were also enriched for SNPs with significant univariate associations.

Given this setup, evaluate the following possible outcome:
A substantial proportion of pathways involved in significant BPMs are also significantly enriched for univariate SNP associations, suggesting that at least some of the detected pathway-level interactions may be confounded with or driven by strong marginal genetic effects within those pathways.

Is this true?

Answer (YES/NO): NO